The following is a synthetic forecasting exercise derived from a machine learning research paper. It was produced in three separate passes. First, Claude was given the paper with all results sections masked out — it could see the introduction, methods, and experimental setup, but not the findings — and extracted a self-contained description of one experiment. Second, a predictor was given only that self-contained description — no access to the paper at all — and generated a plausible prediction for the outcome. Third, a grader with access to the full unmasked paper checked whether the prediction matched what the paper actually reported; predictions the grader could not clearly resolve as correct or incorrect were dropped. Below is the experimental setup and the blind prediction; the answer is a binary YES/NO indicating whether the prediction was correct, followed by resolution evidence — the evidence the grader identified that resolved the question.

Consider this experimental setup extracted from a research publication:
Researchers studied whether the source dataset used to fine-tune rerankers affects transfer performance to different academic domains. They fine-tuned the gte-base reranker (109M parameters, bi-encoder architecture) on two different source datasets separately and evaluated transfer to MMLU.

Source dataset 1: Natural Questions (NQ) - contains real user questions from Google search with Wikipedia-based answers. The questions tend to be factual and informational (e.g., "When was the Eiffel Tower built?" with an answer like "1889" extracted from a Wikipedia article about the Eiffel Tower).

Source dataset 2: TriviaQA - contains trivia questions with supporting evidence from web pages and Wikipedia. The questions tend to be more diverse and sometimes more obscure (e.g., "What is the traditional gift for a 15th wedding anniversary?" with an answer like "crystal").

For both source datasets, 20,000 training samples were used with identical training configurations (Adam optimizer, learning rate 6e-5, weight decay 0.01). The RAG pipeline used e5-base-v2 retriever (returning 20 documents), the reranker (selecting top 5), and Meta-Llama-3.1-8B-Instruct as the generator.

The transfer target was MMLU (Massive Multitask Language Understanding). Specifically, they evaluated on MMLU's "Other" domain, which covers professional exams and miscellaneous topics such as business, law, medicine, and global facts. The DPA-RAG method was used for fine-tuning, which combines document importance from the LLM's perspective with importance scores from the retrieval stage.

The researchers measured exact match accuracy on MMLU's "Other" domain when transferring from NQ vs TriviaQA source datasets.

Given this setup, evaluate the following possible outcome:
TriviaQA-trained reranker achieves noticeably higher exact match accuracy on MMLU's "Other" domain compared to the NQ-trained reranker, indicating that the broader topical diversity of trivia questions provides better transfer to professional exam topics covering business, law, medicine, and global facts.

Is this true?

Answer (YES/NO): NO